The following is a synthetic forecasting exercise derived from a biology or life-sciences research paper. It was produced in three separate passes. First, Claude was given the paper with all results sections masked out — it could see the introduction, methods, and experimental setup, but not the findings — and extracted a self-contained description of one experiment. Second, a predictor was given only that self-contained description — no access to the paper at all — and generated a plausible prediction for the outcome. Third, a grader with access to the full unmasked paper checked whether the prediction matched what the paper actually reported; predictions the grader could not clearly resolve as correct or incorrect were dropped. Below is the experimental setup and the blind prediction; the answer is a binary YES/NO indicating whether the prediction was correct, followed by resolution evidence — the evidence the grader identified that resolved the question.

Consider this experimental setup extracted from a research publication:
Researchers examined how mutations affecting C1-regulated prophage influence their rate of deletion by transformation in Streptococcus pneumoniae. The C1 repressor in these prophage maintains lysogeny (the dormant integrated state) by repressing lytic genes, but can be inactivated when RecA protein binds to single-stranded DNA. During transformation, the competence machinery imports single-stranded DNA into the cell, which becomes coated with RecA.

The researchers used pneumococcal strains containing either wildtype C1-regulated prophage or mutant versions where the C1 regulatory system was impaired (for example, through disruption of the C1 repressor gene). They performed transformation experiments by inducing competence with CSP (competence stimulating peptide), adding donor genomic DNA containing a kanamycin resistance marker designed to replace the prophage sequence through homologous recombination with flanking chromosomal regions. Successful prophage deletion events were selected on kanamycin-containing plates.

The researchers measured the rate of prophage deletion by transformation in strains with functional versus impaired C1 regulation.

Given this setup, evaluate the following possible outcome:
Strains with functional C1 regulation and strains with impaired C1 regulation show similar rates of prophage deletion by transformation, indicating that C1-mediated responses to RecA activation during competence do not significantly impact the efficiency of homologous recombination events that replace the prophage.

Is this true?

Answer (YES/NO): NO